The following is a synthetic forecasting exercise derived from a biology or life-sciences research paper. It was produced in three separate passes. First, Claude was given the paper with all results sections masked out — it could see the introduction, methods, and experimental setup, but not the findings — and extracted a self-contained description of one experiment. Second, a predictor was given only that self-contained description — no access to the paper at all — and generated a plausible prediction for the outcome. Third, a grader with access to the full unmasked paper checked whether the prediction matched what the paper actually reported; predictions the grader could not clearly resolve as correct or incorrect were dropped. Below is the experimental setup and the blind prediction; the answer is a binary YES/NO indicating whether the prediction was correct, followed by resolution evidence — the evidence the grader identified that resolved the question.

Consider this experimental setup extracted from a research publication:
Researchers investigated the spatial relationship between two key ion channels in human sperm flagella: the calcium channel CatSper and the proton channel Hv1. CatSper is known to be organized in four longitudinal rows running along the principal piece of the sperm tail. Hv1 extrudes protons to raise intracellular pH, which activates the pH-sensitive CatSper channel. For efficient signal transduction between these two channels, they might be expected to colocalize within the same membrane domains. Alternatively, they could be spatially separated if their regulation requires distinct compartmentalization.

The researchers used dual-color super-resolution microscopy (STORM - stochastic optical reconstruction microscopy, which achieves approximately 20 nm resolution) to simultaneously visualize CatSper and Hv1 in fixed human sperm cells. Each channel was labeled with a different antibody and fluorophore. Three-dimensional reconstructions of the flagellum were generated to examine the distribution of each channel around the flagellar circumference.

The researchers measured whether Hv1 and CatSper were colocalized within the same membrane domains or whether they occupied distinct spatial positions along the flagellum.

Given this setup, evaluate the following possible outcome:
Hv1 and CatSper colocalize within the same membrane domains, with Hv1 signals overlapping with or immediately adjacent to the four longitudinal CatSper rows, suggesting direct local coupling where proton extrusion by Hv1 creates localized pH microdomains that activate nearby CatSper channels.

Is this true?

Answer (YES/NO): NO